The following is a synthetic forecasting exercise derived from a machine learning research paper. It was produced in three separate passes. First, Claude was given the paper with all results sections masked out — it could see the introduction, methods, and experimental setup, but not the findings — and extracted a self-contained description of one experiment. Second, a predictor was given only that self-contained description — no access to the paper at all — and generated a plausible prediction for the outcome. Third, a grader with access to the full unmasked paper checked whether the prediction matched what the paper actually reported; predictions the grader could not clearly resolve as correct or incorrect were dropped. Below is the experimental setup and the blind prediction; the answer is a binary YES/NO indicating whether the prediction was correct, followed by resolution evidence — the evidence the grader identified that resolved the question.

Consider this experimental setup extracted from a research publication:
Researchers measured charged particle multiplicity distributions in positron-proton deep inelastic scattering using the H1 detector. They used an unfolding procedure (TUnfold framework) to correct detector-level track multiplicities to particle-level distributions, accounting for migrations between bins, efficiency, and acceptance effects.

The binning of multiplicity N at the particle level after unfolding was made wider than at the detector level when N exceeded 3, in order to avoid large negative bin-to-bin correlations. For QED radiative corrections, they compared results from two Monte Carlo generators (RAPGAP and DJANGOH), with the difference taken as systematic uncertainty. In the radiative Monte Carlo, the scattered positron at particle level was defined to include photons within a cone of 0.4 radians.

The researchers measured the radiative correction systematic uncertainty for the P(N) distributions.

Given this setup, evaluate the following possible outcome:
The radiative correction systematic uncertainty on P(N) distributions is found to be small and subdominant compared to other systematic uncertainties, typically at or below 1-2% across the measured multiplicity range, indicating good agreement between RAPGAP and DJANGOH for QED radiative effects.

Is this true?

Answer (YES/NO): YES